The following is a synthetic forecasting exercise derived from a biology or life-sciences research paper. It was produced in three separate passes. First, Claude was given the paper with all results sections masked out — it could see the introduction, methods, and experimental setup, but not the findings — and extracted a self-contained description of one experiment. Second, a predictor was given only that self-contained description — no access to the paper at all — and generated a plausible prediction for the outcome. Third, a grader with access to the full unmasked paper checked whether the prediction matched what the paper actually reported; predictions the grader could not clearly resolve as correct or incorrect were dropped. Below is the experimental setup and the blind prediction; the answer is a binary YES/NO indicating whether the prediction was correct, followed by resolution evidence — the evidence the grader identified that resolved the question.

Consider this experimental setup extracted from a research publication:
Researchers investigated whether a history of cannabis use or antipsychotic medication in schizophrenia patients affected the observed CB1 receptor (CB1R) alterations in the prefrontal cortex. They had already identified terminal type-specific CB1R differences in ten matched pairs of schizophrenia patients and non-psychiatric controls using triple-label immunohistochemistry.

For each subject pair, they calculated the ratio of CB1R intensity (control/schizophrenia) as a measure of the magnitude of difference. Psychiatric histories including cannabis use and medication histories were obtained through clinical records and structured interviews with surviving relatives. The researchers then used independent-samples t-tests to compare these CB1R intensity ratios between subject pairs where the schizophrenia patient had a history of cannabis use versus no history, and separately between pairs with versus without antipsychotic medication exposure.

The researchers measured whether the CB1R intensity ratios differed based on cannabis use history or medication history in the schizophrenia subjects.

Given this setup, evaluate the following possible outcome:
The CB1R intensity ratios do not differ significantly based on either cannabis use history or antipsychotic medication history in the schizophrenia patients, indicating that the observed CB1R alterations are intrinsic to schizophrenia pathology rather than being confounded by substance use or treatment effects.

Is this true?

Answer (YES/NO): YES